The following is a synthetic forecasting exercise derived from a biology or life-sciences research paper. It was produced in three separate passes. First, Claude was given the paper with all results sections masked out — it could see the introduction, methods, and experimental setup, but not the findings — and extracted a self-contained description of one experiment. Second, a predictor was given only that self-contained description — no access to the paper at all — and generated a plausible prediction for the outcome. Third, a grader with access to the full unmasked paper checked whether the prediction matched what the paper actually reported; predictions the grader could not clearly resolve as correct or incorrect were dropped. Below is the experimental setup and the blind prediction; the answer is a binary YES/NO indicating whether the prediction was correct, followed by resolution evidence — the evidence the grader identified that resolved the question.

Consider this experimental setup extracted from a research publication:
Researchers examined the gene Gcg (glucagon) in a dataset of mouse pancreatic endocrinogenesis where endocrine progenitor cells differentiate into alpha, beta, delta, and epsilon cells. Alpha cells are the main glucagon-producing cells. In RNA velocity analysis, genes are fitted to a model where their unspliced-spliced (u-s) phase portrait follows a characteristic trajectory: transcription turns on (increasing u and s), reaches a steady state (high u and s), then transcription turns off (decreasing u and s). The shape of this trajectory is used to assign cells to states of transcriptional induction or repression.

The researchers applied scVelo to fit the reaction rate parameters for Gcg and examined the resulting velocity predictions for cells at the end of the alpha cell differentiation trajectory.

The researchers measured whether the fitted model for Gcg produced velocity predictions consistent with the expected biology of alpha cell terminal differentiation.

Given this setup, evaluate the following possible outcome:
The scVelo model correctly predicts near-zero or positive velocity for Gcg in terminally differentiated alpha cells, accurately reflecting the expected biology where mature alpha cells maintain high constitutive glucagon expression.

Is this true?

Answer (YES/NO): NO